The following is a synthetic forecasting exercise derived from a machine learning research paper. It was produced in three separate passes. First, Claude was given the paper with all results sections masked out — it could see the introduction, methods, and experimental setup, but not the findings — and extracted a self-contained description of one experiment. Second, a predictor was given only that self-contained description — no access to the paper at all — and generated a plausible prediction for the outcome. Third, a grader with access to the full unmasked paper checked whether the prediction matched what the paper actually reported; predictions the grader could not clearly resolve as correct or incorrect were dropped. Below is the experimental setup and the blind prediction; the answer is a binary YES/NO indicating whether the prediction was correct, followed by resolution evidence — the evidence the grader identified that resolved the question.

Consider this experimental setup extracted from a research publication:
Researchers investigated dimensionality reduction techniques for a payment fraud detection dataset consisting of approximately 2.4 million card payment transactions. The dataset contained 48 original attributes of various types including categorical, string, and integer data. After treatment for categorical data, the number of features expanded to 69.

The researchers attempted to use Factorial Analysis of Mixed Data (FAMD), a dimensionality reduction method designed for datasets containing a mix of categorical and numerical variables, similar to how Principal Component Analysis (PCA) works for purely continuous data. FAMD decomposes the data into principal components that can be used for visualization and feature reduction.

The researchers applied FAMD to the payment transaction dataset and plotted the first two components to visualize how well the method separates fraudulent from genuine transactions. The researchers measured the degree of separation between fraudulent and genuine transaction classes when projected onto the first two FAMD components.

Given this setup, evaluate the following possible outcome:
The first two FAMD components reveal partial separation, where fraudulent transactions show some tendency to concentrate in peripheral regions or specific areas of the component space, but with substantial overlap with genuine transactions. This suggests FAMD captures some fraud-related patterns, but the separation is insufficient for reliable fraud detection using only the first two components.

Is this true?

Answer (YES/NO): NO